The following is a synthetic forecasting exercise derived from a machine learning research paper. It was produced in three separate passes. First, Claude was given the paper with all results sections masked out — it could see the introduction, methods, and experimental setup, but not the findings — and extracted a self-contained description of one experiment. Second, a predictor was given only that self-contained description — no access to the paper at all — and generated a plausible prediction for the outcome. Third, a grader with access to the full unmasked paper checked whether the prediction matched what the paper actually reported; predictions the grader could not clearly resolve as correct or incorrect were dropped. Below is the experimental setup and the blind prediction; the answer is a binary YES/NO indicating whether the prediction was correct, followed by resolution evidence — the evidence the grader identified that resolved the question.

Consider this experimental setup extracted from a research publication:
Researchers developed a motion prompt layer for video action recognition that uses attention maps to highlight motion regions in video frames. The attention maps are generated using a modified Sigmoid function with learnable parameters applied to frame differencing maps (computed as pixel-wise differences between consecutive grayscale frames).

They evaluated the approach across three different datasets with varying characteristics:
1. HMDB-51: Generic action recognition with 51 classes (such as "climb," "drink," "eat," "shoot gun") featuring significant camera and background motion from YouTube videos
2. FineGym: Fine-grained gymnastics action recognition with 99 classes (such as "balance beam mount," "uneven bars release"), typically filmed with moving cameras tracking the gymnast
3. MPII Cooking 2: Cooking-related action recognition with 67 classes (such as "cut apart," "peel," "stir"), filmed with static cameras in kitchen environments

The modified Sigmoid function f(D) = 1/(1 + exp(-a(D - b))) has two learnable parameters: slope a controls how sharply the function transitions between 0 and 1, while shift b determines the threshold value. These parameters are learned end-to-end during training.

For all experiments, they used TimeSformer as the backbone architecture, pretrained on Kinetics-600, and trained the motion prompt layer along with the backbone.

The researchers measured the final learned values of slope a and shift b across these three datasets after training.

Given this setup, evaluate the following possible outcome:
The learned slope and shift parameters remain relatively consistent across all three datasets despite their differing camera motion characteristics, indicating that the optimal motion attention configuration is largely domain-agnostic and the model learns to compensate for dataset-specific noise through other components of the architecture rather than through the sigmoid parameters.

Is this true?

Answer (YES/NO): NO